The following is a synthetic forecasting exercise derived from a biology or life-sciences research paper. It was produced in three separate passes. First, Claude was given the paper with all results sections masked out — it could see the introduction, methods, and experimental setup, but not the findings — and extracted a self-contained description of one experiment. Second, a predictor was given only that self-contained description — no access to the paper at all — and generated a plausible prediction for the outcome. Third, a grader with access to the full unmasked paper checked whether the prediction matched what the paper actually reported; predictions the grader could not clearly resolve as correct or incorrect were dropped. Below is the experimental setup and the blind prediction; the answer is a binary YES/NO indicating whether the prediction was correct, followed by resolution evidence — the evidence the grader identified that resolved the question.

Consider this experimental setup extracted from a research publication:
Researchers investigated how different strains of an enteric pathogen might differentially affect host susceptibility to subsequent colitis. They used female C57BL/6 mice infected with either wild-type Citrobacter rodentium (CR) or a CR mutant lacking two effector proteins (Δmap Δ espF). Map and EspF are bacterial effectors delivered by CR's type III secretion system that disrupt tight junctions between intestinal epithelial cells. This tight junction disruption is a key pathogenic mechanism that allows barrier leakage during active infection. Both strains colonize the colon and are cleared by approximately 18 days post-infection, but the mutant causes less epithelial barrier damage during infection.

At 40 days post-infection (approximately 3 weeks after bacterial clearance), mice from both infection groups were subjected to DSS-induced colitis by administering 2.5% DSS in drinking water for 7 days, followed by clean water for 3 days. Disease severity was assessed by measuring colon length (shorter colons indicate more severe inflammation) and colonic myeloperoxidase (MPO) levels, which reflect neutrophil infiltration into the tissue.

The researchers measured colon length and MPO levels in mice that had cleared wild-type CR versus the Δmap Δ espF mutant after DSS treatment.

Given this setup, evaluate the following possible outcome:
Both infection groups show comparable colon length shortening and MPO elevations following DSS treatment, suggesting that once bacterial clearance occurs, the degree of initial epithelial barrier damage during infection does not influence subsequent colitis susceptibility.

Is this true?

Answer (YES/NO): NO